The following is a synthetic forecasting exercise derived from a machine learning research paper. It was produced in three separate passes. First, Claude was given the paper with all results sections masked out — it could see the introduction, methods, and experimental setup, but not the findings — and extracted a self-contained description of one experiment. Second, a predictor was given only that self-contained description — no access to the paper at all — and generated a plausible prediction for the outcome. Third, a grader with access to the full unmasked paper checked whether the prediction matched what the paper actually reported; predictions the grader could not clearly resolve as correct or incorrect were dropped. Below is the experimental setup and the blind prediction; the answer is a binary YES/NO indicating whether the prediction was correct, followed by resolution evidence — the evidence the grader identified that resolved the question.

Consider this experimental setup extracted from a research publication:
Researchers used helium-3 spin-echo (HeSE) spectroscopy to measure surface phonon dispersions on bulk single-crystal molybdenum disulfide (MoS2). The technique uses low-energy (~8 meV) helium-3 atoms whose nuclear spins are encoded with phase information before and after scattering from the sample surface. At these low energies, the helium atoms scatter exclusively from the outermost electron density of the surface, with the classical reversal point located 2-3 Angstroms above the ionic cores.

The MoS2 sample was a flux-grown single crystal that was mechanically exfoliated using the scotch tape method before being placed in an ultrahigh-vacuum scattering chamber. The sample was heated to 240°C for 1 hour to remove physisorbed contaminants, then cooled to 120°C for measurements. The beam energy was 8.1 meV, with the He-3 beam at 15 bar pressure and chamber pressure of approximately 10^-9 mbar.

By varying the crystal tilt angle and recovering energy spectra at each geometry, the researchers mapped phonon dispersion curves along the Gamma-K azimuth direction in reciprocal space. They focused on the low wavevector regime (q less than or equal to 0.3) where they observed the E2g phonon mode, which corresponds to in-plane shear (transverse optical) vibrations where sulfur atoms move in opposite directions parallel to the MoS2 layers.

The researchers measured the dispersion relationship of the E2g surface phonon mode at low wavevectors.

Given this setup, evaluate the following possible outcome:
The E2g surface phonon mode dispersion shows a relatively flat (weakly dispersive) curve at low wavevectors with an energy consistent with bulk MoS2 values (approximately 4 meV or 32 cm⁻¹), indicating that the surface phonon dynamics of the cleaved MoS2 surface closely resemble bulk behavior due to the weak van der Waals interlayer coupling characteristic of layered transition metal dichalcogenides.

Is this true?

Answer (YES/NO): NO